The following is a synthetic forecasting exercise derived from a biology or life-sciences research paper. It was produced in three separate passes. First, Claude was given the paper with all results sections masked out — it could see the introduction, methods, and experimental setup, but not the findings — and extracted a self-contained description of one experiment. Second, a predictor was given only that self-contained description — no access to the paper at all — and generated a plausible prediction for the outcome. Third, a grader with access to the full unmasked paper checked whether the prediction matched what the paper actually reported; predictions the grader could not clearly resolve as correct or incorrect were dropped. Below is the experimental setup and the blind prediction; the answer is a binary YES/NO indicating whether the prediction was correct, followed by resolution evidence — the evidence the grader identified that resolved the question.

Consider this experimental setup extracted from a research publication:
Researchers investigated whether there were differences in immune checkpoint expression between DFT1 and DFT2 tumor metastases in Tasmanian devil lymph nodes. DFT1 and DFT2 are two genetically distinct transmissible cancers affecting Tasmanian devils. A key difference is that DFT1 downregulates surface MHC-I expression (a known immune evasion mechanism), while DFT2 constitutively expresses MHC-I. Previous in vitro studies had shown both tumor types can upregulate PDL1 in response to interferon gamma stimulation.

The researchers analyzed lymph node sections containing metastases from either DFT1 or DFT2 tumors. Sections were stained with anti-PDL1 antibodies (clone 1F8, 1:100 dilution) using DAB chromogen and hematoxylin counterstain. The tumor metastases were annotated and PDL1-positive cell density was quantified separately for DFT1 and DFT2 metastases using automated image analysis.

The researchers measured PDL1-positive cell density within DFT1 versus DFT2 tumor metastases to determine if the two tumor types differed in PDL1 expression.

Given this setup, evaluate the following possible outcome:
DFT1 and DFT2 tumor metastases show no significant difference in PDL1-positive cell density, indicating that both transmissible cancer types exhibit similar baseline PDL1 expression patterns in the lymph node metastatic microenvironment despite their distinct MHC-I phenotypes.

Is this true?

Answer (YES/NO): YES